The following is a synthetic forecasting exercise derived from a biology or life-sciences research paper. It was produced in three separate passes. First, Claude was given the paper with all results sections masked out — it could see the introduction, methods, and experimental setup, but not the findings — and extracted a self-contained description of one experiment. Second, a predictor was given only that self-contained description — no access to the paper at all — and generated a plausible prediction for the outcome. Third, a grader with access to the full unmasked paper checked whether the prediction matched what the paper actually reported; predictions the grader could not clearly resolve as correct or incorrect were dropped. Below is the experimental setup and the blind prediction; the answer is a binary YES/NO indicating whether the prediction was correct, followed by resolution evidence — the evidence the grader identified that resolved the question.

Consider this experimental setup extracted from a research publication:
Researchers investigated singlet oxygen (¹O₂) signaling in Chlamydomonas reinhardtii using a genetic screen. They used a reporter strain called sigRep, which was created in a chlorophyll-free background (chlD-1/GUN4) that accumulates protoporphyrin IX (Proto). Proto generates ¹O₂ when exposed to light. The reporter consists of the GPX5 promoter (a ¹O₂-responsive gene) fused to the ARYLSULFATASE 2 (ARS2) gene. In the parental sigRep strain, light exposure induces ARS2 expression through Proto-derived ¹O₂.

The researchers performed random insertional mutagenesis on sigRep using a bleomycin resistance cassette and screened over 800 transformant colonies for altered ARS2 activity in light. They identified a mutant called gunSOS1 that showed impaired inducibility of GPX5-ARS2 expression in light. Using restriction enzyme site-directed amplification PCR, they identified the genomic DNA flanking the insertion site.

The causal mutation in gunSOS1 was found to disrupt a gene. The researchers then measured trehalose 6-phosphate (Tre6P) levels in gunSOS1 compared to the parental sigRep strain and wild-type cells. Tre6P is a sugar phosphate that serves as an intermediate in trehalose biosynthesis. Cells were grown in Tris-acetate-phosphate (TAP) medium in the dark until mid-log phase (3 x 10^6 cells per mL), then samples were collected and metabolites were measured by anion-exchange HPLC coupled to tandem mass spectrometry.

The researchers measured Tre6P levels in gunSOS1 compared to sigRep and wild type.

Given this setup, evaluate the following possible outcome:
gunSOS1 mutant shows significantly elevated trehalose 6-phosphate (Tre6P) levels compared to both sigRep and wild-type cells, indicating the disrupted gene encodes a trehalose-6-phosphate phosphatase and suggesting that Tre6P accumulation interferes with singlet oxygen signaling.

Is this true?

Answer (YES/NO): YES